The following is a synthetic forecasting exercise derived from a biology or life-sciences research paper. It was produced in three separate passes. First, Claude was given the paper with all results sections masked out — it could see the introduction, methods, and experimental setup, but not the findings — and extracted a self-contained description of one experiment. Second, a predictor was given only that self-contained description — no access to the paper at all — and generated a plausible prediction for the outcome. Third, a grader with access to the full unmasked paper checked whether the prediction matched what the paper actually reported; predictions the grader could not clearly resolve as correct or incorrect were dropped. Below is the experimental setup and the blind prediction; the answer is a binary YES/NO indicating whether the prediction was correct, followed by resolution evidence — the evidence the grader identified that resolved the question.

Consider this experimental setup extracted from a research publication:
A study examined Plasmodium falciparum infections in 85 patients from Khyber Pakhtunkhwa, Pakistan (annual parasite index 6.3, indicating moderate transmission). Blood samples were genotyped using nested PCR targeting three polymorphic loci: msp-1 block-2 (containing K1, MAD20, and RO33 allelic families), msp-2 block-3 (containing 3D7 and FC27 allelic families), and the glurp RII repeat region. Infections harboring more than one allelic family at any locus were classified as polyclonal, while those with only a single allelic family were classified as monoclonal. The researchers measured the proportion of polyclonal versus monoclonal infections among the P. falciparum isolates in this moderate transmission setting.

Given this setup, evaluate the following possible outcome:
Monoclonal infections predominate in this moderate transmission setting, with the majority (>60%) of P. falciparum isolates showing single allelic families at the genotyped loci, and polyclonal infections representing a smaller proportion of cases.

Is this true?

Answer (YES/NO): NO